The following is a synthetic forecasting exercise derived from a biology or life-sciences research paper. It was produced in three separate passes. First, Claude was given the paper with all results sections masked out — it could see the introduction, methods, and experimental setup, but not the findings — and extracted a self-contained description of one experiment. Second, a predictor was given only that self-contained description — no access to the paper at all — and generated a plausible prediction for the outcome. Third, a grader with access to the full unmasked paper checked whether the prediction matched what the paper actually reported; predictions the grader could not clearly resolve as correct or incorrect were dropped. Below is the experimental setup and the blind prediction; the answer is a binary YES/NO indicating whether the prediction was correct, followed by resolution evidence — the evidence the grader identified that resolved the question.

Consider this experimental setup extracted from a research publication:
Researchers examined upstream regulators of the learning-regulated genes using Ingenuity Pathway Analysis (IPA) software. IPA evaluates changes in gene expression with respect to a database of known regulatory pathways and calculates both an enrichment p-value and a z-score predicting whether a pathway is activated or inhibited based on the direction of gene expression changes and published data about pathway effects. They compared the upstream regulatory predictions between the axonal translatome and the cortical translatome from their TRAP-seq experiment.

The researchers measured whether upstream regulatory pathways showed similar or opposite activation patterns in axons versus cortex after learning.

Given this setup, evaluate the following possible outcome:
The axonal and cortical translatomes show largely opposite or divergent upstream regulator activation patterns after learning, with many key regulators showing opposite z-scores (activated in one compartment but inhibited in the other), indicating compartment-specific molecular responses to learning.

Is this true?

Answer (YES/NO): YES